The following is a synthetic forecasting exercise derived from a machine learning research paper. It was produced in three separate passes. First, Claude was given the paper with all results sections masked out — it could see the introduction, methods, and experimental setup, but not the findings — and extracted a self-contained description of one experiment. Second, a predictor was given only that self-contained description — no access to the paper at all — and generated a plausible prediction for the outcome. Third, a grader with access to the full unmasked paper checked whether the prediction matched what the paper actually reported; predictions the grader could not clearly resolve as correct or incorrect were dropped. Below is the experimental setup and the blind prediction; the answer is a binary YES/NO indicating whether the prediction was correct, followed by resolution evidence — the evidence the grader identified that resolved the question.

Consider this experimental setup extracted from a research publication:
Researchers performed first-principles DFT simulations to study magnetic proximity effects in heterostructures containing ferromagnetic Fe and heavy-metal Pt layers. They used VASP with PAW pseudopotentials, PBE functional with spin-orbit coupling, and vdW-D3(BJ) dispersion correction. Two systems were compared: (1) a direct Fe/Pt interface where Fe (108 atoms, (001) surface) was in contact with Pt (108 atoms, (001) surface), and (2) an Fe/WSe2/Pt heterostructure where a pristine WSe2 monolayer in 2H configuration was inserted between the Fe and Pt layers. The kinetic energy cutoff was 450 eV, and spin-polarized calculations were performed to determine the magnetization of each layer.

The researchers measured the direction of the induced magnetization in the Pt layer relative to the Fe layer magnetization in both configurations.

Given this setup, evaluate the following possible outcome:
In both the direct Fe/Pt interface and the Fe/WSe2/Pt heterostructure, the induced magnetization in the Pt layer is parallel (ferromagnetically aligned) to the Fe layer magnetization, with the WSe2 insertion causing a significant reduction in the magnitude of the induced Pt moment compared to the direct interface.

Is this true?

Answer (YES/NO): NO